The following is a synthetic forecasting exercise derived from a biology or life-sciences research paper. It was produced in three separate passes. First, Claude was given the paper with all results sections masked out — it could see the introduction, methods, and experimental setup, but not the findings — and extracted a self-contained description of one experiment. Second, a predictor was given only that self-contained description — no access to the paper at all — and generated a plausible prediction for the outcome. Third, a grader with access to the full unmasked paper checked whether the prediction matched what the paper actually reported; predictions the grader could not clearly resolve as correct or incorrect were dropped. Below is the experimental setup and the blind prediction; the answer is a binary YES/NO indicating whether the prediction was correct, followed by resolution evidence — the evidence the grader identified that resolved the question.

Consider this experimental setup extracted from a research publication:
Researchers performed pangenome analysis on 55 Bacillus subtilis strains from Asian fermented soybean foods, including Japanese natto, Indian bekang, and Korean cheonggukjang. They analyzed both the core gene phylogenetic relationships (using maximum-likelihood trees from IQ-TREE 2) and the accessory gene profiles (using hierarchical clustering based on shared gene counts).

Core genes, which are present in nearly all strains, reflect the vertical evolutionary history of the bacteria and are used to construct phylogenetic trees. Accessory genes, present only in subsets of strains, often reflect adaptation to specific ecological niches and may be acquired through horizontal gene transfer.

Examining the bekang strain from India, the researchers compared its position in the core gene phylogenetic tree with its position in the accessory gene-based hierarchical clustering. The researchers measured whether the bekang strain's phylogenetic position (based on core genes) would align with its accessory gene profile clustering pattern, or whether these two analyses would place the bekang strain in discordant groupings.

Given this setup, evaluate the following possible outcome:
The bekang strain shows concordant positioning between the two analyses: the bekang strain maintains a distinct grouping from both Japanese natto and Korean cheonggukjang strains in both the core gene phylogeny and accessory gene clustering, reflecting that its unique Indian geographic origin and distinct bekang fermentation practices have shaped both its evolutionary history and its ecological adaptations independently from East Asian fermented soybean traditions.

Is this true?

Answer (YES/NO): NO